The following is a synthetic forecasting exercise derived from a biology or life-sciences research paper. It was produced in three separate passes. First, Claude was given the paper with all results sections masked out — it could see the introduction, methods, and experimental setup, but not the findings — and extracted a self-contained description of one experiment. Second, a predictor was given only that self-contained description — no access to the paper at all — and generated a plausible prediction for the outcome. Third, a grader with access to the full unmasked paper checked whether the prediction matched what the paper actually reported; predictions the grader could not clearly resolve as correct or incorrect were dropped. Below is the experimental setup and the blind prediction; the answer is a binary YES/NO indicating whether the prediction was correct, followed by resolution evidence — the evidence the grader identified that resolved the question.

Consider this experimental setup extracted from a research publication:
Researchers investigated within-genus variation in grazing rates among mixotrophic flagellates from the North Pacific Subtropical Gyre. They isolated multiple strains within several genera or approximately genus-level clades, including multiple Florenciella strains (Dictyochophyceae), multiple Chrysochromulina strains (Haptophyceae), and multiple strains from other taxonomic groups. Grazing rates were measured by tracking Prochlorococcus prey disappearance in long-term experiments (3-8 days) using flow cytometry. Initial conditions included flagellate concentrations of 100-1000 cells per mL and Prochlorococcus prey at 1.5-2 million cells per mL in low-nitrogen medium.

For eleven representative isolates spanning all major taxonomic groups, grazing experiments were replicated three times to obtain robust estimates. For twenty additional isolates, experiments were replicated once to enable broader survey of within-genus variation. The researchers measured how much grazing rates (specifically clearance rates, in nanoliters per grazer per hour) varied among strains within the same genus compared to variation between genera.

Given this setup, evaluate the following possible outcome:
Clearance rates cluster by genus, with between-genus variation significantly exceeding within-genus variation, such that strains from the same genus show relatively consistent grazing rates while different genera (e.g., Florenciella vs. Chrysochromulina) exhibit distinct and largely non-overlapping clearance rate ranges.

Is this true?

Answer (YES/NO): YES